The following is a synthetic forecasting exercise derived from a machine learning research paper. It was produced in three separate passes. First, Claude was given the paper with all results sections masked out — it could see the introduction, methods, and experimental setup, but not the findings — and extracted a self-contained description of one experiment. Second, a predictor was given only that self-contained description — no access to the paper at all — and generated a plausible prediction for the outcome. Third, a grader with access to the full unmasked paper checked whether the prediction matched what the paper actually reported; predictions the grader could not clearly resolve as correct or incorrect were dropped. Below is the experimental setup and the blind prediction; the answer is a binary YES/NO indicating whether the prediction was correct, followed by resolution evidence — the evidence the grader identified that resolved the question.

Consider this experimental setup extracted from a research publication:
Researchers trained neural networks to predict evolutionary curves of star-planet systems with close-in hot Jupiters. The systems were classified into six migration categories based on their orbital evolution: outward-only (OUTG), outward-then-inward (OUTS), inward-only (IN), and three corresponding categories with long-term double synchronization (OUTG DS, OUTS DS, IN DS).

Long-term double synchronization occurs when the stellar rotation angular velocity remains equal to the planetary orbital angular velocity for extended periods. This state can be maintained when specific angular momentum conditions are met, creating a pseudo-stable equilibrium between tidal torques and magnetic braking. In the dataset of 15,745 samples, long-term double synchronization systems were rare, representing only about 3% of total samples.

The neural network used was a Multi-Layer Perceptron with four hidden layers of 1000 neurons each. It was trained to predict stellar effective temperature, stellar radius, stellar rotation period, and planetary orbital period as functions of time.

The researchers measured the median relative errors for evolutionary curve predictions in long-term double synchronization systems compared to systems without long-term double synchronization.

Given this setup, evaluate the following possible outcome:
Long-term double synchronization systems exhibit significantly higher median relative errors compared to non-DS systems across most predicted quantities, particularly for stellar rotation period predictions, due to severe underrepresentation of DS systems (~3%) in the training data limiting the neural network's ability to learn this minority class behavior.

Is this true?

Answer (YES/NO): YES